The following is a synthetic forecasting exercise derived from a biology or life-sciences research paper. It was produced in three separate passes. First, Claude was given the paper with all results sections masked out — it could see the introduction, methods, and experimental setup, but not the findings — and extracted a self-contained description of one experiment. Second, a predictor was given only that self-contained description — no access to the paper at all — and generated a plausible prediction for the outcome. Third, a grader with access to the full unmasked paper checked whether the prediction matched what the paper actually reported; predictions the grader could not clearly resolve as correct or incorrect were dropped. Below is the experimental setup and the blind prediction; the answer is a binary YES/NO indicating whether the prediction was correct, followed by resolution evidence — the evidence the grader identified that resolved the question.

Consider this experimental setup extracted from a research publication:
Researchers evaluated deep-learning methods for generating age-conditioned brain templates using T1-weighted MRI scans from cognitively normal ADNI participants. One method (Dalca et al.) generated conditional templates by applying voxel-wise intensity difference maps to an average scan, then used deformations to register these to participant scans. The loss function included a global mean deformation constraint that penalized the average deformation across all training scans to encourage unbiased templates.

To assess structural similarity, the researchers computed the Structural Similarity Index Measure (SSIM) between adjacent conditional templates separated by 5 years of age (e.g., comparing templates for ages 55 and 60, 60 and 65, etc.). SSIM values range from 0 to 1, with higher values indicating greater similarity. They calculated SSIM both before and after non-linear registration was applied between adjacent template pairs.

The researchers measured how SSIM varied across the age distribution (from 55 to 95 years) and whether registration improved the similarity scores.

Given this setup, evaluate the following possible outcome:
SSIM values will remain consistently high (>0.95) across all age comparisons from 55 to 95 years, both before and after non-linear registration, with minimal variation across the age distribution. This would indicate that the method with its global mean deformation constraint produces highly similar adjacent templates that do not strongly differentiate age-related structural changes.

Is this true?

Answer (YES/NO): NO